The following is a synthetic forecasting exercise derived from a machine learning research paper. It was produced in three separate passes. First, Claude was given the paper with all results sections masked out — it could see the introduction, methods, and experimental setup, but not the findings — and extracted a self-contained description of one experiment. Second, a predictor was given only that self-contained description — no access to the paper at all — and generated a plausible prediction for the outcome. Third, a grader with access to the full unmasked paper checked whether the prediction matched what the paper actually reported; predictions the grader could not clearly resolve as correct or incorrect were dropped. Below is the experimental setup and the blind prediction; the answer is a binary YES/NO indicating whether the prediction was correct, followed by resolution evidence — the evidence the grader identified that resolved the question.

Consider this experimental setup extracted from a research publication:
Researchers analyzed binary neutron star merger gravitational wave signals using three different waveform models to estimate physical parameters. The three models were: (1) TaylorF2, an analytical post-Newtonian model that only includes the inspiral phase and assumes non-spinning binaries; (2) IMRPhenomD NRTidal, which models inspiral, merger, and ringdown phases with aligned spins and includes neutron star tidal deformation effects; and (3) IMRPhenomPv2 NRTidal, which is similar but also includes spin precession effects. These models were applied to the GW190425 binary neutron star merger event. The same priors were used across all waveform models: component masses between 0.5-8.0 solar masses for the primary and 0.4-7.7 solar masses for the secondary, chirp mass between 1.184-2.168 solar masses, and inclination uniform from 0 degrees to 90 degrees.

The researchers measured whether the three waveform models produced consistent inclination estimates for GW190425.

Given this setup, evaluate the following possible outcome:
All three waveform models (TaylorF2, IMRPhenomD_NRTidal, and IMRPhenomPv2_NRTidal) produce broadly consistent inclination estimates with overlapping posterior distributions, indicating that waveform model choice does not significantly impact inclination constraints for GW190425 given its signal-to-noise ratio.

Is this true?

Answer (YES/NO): NO